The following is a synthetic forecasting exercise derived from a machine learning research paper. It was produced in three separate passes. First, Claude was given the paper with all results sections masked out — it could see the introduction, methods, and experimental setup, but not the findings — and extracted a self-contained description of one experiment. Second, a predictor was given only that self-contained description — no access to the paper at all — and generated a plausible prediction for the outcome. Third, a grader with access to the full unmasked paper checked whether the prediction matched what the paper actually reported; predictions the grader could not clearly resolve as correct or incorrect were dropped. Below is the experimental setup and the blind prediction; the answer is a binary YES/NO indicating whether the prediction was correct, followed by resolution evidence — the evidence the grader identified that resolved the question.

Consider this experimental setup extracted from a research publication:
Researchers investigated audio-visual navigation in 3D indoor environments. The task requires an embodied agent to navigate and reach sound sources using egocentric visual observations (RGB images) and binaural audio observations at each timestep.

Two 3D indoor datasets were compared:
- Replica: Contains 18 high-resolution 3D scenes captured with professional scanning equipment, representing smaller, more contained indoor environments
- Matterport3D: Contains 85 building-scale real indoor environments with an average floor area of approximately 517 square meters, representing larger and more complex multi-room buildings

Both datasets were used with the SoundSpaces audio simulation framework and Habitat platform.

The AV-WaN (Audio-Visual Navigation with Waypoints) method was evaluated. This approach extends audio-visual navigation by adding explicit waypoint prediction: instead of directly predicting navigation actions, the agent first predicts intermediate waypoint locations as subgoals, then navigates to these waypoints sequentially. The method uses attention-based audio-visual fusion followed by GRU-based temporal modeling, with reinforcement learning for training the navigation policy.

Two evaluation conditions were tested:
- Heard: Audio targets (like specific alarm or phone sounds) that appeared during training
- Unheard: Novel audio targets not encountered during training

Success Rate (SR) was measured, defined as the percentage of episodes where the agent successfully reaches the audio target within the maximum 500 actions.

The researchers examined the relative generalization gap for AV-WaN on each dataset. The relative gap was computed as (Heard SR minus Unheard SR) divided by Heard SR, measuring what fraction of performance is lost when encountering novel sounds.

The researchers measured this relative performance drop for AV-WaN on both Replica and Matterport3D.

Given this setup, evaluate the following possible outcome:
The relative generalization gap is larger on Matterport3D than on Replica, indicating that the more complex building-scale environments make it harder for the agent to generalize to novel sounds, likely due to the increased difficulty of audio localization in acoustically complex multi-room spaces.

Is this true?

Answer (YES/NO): NO